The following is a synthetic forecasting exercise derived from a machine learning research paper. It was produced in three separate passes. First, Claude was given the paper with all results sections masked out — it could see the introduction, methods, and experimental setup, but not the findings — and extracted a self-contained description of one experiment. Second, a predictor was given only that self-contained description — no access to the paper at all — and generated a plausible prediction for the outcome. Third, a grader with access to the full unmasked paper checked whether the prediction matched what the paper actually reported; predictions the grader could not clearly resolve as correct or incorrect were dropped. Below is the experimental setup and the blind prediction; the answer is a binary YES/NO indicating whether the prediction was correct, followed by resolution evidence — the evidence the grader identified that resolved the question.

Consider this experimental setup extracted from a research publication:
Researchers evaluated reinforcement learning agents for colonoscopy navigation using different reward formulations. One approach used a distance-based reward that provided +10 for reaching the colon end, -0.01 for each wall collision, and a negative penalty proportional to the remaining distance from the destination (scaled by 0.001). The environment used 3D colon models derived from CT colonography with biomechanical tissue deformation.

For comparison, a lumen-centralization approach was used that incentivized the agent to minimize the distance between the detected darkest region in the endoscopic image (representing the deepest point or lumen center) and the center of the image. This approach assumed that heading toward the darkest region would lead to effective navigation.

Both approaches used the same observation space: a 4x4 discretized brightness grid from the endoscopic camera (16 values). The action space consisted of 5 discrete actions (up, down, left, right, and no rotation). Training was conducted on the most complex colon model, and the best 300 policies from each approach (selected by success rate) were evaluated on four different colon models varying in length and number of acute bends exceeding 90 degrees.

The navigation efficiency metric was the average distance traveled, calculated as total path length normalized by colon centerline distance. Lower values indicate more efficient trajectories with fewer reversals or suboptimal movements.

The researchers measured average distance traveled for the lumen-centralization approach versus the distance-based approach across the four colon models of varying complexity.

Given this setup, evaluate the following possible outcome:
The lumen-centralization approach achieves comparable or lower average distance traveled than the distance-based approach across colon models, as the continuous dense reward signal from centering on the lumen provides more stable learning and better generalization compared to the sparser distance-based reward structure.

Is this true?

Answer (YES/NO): YES